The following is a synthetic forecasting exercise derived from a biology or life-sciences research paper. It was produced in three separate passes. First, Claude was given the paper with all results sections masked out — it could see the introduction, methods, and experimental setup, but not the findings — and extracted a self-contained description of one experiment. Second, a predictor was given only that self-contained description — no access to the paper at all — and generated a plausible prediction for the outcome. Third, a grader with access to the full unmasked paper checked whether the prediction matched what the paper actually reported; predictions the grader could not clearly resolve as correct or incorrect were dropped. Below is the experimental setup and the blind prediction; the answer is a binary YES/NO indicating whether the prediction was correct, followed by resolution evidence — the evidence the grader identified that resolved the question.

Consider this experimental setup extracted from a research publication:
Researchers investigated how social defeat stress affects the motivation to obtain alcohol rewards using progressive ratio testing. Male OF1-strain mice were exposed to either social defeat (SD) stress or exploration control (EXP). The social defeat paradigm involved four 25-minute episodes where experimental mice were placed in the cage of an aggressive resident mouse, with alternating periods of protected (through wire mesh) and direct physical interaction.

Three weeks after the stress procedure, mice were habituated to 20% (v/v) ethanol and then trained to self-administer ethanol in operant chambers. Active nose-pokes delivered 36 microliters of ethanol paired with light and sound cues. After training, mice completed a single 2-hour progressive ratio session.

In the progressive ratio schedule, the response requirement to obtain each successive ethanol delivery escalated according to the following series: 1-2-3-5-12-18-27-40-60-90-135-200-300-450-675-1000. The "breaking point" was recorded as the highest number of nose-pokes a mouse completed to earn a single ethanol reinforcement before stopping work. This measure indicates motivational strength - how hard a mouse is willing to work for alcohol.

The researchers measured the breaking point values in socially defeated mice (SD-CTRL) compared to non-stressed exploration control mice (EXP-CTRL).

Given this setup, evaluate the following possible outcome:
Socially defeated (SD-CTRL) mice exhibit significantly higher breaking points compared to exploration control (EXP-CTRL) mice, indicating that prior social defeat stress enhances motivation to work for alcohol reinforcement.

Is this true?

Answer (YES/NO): YES